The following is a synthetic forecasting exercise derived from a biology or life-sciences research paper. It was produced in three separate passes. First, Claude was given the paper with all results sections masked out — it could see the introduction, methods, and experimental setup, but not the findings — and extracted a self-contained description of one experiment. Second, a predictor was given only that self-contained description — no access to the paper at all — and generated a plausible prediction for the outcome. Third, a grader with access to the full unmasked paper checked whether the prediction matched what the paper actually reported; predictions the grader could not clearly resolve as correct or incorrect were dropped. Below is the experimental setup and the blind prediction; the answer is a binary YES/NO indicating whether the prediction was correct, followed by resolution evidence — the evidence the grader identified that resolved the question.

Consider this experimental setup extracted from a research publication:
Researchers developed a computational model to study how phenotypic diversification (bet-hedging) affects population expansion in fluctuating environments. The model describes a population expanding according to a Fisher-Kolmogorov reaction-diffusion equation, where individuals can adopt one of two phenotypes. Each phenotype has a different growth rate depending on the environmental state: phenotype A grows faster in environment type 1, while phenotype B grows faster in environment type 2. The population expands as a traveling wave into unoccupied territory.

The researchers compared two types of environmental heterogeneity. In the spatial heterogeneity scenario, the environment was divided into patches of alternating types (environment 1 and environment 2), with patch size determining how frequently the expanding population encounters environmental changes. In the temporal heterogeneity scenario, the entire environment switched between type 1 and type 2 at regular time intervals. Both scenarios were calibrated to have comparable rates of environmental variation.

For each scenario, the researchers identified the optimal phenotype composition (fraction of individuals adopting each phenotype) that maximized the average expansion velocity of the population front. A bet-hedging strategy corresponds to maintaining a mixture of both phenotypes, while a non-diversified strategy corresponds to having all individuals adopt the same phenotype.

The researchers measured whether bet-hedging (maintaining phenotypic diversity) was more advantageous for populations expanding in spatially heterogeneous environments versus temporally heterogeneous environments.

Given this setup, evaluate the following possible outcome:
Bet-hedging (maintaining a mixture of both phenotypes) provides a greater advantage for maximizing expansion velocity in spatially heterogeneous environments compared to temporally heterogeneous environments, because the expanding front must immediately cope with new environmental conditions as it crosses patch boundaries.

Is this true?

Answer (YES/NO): YES